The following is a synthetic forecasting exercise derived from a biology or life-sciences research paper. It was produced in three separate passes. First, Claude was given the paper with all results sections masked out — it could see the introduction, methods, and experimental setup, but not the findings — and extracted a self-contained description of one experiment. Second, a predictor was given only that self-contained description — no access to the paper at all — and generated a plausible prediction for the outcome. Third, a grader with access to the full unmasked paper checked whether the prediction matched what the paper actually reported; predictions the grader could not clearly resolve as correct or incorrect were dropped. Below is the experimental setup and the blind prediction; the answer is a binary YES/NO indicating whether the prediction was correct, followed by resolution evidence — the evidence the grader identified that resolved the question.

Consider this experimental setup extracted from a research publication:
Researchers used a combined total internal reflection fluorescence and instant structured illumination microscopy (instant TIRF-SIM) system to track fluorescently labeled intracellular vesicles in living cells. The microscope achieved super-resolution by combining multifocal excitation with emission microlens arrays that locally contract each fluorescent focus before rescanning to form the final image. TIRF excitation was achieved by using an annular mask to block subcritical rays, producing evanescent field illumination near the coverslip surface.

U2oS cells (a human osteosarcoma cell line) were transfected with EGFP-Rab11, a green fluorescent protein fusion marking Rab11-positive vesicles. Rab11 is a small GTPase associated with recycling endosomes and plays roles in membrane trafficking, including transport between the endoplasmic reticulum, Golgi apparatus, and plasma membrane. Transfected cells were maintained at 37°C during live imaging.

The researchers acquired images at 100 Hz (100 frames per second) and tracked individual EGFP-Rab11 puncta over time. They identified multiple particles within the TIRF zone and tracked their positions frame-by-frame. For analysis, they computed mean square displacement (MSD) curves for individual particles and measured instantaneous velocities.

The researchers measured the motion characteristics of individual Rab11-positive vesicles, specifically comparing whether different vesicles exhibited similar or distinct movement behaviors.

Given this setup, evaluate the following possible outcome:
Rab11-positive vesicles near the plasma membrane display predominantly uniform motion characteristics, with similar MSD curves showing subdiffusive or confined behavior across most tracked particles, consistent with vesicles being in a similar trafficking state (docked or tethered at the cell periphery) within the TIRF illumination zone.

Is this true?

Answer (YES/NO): NO